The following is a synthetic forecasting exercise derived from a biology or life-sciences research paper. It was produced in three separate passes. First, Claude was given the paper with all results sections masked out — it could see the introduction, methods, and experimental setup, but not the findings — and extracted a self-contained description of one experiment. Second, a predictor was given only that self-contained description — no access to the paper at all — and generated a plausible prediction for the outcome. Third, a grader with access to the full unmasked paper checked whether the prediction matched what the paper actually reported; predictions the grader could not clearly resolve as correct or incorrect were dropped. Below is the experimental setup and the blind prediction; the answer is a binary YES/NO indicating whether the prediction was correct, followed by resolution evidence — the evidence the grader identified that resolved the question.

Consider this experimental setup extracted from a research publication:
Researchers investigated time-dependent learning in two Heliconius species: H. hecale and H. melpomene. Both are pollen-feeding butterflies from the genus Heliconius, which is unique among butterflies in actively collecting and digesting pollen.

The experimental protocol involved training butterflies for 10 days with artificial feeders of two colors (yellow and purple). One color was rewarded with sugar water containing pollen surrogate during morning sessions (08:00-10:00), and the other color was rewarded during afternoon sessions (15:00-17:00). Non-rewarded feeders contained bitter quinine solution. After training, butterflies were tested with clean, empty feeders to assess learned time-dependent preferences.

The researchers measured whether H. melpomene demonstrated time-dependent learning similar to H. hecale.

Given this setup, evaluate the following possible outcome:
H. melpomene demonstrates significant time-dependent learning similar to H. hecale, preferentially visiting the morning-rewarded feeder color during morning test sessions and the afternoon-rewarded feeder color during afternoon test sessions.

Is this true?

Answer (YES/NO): YES